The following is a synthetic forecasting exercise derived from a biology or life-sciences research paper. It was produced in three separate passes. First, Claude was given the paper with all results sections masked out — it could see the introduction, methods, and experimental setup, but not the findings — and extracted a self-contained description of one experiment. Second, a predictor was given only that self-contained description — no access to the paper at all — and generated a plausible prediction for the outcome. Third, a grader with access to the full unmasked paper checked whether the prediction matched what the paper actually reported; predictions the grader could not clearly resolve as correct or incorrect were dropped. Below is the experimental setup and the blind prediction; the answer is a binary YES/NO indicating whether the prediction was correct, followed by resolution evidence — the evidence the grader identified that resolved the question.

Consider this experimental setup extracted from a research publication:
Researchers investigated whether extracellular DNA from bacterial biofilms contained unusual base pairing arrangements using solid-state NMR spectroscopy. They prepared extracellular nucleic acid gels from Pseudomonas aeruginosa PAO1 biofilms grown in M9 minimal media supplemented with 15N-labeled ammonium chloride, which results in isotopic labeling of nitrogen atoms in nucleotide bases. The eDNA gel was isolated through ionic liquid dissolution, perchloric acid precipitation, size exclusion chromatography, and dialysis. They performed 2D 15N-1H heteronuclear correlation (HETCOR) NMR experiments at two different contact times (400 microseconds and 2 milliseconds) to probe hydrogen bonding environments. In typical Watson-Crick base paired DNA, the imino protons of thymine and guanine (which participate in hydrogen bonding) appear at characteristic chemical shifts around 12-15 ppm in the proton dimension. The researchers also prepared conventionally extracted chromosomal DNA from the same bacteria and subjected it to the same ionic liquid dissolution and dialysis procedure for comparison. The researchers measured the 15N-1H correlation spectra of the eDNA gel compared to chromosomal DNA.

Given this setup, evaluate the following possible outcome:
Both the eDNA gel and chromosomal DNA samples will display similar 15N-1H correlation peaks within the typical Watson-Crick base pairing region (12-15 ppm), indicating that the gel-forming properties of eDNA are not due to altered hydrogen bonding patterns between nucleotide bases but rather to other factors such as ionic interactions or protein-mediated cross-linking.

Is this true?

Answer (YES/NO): NO